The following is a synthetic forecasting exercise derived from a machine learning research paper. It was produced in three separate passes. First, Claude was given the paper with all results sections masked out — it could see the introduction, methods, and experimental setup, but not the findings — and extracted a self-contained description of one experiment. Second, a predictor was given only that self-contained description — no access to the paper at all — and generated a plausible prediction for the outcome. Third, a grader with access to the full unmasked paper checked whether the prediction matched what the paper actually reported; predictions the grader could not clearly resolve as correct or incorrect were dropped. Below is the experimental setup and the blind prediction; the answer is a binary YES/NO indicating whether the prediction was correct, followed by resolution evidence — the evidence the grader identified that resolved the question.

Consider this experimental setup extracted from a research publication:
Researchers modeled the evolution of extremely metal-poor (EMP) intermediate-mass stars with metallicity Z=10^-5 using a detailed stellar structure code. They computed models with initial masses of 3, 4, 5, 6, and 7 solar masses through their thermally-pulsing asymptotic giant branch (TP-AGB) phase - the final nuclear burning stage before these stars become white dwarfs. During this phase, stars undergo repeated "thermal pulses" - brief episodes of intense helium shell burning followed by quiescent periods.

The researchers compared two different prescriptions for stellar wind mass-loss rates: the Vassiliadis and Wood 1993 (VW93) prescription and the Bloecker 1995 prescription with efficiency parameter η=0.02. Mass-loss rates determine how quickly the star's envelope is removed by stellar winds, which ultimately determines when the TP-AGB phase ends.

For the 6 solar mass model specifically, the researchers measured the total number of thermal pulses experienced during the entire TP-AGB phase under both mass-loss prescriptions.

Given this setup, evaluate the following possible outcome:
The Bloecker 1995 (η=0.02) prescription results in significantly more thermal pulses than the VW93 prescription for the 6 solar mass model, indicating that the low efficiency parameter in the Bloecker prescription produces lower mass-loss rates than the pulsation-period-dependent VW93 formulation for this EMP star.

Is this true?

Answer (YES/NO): NO